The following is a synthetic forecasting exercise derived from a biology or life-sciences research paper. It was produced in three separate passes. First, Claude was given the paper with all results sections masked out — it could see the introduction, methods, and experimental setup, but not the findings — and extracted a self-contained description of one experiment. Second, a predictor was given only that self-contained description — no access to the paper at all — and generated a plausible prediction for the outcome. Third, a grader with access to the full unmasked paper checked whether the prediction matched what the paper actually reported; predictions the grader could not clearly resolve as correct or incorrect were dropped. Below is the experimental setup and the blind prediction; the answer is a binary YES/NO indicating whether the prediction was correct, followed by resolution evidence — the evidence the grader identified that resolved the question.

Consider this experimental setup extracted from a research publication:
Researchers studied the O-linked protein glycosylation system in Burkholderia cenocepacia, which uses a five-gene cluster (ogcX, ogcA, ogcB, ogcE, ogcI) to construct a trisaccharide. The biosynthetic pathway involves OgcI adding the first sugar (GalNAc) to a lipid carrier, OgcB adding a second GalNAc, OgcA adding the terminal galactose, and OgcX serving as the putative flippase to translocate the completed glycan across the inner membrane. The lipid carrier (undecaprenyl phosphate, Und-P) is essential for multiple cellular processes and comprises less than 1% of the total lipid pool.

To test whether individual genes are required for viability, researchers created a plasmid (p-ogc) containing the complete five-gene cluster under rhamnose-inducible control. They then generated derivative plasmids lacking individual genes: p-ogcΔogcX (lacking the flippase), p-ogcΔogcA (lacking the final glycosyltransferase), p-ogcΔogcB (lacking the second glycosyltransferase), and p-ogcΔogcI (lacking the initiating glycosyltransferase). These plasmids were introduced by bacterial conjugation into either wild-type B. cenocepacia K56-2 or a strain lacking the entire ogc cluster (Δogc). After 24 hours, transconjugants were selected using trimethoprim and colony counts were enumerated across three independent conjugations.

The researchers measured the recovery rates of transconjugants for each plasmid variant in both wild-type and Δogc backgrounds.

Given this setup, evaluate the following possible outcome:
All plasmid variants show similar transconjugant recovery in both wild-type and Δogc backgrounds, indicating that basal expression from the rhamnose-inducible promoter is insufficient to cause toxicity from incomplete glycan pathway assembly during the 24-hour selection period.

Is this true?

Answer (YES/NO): NO